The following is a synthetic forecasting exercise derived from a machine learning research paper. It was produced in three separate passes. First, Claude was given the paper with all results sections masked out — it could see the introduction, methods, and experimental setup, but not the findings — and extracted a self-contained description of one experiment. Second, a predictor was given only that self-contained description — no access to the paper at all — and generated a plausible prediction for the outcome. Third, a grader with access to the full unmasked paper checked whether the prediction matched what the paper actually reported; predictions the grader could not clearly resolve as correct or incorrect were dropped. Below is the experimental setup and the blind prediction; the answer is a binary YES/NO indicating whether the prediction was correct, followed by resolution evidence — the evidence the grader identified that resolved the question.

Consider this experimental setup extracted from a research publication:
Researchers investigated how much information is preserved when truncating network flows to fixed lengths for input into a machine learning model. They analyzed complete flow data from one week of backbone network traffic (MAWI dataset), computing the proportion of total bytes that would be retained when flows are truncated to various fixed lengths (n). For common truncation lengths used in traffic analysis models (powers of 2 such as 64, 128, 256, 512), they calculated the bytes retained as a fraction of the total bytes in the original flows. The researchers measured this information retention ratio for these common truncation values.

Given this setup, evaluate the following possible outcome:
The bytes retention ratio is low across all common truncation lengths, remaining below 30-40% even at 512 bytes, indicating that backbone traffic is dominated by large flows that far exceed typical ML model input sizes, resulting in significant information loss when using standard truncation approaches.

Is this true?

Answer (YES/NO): YES